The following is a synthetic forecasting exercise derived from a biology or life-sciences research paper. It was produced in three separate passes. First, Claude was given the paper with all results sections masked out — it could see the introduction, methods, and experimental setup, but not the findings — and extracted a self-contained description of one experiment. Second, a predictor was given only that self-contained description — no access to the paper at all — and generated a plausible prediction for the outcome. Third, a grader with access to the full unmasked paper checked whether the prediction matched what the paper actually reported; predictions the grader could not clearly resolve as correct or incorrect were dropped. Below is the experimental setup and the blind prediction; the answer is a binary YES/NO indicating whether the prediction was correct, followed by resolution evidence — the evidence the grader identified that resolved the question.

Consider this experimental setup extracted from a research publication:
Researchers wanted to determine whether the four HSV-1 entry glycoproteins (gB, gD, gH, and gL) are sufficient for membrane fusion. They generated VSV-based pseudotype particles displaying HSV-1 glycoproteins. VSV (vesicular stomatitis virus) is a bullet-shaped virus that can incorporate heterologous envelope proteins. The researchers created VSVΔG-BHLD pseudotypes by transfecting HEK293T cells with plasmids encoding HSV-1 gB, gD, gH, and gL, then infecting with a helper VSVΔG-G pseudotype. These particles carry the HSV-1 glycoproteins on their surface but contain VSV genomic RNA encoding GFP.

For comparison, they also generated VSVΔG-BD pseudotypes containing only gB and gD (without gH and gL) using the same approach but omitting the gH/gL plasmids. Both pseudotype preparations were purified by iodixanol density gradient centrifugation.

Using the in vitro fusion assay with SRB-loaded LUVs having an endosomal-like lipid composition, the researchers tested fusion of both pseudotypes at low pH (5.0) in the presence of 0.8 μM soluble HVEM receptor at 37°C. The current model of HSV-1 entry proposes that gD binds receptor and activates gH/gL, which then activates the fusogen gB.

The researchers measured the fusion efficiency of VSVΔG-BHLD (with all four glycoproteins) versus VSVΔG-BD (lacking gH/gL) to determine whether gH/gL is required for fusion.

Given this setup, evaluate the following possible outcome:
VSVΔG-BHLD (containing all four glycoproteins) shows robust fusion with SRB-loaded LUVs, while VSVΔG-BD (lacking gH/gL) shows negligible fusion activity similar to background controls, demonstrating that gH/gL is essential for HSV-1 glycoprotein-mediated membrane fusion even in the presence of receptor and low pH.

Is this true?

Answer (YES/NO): NO